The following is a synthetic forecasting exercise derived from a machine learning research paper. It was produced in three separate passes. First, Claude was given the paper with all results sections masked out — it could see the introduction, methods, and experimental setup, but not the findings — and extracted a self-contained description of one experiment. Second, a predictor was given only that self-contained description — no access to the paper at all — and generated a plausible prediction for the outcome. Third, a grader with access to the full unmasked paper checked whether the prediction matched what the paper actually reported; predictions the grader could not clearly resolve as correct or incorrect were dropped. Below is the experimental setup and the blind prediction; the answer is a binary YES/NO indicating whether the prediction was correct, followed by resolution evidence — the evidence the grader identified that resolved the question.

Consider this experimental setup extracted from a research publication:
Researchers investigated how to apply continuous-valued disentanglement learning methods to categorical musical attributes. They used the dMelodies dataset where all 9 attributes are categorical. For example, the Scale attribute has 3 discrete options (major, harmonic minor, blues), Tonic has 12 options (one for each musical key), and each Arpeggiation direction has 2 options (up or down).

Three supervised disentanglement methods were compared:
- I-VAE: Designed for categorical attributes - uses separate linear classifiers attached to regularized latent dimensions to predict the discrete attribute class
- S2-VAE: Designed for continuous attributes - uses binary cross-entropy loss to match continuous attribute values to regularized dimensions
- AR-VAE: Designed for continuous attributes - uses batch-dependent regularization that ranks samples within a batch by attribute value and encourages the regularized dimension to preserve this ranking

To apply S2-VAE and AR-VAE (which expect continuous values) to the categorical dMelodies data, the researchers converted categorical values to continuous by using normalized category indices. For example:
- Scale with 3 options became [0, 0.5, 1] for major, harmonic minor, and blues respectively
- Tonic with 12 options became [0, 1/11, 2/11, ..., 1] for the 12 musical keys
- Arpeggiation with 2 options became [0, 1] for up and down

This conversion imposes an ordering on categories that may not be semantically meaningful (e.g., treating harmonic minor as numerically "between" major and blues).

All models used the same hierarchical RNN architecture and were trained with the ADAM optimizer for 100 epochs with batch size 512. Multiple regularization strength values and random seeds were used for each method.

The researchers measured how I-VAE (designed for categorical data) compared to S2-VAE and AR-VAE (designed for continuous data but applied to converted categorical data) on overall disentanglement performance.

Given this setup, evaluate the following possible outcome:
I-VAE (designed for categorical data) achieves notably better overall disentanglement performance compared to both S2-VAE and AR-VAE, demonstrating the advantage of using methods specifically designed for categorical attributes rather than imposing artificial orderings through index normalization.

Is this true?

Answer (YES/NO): NO